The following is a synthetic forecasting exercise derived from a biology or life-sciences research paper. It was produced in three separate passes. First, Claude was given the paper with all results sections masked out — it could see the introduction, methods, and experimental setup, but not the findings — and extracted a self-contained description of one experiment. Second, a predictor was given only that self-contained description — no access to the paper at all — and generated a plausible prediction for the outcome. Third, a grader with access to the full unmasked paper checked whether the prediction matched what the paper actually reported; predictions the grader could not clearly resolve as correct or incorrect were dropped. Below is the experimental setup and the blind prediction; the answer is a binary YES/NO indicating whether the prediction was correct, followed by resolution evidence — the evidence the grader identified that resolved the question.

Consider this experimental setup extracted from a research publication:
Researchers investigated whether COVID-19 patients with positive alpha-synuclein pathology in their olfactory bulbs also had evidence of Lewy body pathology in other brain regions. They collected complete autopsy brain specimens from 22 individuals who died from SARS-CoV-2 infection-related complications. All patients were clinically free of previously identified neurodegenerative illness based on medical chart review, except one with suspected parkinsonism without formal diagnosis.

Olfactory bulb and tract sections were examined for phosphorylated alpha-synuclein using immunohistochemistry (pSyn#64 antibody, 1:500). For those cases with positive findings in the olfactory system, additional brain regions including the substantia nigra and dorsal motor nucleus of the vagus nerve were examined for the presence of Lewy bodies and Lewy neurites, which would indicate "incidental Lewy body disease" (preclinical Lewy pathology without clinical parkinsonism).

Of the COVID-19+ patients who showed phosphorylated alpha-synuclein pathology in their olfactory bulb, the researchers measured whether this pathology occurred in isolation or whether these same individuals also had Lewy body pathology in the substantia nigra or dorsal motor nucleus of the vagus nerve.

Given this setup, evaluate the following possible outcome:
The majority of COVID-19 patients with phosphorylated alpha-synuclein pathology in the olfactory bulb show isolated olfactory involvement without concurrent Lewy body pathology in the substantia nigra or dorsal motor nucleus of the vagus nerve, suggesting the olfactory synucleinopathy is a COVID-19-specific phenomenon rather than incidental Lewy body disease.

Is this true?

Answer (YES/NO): NO